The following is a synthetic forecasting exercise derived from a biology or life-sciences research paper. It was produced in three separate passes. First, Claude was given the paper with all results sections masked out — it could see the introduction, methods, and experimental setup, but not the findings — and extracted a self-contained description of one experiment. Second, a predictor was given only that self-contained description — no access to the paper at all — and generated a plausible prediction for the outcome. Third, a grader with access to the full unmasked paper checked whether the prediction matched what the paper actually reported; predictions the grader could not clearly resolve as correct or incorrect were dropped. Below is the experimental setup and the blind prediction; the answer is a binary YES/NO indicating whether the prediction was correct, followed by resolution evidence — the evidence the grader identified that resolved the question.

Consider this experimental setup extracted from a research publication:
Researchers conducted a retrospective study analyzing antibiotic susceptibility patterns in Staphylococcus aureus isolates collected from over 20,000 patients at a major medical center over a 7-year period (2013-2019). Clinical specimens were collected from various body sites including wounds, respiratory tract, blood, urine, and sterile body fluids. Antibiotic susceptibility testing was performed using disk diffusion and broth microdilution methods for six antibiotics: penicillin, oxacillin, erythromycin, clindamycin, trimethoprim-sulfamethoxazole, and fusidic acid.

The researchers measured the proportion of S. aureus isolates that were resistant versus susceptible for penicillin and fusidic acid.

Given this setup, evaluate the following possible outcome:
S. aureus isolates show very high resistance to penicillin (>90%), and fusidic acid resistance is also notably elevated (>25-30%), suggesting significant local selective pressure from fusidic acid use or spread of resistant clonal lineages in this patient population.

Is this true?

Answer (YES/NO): NO